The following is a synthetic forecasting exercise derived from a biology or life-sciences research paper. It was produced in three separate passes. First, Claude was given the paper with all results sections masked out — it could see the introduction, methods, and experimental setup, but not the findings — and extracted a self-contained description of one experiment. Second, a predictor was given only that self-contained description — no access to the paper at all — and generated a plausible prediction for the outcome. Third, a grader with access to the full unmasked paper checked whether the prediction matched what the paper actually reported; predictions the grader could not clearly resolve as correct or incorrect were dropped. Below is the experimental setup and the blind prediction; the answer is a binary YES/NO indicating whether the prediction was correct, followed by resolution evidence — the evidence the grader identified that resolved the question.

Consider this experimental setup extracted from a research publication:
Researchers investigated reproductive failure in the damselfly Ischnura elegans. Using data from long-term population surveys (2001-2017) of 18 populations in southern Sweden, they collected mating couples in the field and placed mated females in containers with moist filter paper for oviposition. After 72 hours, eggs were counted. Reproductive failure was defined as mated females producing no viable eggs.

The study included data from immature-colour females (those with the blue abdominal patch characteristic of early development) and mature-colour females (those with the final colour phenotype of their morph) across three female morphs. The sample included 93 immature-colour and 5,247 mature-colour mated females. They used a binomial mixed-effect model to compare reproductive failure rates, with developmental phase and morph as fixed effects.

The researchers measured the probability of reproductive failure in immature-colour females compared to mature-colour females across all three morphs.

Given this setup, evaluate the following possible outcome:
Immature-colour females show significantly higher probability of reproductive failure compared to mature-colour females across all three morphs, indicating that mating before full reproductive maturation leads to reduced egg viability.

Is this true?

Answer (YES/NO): YES